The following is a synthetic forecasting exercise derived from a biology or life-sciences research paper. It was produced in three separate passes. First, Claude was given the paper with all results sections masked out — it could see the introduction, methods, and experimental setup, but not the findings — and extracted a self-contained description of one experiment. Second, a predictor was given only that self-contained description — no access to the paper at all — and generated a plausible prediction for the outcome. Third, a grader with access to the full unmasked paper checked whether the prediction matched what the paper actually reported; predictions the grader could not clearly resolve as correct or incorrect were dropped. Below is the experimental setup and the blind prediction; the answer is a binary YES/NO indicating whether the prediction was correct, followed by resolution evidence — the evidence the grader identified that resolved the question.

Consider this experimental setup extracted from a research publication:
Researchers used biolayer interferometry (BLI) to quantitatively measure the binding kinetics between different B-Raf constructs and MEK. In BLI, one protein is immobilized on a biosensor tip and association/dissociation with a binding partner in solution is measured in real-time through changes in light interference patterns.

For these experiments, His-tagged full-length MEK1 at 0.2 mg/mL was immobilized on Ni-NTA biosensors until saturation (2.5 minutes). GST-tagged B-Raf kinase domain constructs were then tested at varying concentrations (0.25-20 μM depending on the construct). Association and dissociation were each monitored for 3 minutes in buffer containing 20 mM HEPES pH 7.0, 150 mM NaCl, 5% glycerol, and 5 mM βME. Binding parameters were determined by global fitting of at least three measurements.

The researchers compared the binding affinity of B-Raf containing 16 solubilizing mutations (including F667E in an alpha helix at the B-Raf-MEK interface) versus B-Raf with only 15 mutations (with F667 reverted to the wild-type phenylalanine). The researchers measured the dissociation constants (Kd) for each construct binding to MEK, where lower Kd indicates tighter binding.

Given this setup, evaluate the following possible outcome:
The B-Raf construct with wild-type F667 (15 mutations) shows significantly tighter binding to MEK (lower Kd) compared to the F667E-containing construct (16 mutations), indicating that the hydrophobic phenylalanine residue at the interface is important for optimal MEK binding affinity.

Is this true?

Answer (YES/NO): NO